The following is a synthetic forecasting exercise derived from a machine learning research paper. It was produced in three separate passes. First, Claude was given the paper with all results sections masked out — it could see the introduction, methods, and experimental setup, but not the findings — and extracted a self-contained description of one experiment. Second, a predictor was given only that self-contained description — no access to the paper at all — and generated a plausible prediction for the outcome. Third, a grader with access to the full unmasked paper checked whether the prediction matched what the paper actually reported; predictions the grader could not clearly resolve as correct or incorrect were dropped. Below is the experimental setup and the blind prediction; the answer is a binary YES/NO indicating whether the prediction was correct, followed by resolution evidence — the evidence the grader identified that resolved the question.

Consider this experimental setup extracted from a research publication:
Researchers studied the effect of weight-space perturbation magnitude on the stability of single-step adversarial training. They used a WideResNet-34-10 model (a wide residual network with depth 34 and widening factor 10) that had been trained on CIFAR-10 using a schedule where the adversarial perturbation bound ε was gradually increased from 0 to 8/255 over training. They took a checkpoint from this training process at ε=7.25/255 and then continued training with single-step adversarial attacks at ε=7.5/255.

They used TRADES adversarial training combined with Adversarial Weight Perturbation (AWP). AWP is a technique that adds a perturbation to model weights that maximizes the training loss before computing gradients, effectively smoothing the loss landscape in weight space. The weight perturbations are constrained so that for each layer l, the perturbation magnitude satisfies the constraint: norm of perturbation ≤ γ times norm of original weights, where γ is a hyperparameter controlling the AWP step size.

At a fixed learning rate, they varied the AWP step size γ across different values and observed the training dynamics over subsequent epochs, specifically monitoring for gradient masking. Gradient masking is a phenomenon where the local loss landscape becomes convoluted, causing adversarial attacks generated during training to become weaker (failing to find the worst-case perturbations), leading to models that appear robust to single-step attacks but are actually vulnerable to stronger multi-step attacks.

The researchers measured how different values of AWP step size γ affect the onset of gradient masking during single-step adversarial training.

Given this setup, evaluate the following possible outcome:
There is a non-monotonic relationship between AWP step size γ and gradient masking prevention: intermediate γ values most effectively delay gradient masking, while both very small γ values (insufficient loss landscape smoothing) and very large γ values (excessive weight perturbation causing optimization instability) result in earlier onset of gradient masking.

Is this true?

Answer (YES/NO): NO